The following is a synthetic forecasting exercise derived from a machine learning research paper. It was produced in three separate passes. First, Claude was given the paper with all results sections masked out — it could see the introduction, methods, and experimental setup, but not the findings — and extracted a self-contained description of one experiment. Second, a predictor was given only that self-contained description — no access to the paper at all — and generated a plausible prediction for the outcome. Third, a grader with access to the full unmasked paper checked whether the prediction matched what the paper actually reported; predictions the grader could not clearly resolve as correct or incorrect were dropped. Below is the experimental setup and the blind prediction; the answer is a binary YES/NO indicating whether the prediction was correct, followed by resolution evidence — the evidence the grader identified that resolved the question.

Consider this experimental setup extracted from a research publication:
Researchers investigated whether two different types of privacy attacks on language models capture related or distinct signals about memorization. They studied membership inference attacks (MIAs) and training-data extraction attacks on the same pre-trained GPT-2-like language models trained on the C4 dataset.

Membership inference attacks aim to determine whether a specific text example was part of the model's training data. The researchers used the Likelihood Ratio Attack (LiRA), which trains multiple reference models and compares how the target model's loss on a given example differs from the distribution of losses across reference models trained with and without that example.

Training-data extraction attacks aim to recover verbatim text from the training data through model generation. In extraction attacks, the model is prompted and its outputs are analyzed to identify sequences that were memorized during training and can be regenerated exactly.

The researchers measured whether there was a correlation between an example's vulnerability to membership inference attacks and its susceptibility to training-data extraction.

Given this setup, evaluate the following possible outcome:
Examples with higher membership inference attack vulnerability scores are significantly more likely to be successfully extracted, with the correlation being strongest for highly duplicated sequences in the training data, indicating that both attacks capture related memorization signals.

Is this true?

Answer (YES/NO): NO